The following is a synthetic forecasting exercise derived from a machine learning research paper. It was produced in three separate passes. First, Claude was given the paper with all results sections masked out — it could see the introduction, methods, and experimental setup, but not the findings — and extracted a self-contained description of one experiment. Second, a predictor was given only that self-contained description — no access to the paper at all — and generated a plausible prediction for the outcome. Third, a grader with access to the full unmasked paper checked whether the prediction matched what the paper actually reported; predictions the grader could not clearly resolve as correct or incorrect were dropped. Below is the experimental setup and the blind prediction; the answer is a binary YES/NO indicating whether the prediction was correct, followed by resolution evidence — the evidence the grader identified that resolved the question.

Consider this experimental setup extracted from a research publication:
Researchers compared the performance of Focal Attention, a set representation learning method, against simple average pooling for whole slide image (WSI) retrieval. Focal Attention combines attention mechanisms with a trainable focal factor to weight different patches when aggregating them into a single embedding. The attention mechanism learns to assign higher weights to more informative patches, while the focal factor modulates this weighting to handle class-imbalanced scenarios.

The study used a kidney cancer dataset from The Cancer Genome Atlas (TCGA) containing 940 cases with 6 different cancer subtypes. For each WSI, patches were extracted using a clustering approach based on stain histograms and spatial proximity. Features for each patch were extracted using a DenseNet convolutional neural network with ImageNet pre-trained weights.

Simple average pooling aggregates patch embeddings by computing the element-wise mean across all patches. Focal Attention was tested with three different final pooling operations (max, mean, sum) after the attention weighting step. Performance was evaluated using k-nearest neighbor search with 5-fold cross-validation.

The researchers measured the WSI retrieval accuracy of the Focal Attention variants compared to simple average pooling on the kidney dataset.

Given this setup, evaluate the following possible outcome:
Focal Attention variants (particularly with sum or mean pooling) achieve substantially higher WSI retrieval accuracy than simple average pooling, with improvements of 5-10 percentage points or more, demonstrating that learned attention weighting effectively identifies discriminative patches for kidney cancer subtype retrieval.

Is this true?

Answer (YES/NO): NO